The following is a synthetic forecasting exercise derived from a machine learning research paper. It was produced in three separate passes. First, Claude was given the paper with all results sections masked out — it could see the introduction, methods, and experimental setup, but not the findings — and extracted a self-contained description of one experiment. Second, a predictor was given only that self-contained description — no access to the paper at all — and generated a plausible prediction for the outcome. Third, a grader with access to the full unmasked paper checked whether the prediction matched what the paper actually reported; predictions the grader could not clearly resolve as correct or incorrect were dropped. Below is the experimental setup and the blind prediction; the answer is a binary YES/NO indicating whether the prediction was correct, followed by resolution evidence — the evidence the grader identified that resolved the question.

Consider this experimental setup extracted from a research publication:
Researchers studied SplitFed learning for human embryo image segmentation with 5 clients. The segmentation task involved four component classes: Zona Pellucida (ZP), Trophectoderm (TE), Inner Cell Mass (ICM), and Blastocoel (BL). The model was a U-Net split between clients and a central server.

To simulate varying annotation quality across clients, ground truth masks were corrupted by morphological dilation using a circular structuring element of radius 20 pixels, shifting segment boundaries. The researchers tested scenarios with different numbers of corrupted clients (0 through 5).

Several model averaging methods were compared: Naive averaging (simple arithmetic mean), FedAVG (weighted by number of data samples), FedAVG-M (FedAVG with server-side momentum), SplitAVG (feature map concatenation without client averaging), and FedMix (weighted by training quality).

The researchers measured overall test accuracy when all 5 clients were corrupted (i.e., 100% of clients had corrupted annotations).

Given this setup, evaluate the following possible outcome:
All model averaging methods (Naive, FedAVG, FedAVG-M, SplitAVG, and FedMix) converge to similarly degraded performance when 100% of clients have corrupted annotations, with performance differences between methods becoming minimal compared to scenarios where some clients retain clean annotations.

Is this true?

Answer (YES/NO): YES